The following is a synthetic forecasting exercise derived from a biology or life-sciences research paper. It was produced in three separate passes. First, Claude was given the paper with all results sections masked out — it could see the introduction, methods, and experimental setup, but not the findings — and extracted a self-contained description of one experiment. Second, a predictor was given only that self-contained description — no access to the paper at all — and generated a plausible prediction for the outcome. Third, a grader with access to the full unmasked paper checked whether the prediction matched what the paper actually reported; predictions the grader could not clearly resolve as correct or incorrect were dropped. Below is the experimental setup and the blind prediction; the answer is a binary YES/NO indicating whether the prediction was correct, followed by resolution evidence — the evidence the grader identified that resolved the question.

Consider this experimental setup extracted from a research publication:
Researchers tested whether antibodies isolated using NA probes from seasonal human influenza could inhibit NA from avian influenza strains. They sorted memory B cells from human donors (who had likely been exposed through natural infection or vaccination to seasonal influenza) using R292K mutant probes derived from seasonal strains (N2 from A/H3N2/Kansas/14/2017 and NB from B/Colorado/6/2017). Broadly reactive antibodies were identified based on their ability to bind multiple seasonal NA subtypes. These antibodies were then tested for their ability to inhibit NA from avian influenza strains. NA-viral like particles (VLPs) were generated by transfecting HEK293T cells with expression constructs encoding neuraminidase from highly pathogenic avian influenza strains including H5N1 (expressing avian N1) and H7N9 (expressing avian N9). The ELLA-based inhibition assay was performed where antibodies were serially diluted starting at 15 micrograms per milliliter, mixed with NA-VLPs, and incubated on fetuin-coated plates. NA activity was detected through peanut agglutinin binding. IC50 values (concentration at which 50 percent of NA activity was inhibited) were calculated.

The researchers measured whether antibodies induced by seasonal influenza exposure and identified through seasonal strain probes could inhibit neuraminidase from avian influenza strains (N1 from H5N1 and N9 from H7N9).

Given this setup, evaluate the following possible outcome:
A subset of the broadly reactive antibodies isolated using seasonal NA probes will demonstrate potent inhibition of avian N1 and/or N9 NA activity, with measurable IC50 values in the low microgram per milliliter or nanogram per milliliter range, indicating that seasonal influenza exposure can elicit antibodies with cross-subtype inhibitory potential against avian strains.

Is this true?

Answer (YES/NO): YES